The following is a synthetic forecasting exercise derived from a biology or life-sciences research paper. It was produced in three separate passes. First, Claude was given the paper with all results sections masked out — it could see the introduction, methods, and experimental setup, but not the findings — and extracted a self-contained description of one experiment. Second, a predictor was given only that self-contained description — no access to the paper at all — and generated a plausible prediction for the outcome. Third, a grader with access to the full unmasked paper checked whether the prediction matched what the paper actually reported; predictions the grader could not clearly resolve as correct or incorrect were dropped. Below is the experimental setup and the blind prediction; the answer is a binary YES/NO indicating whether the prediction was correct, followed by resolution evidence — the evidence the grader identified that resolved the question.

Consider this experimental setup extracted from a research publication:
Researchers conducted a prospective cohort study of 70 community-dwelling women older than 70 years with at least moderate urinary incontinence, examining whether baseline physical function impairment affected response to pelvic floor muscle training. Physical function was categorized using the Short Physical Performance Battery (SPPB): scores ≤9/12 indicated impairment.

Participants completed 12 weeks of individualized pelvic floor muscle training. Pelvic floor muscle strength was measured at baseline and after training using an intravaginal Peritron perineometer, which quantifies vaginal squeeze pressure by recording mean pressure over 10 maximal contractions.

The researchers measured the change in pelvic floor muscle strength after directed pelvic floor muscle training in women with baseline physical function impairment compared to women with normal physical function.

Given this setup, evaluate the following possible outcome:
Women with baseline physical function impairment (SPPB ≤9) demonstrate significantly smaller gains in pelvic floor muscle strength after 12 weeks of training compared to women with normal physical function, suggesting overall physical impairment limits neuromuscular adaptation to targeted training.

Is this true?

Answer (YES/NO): NO